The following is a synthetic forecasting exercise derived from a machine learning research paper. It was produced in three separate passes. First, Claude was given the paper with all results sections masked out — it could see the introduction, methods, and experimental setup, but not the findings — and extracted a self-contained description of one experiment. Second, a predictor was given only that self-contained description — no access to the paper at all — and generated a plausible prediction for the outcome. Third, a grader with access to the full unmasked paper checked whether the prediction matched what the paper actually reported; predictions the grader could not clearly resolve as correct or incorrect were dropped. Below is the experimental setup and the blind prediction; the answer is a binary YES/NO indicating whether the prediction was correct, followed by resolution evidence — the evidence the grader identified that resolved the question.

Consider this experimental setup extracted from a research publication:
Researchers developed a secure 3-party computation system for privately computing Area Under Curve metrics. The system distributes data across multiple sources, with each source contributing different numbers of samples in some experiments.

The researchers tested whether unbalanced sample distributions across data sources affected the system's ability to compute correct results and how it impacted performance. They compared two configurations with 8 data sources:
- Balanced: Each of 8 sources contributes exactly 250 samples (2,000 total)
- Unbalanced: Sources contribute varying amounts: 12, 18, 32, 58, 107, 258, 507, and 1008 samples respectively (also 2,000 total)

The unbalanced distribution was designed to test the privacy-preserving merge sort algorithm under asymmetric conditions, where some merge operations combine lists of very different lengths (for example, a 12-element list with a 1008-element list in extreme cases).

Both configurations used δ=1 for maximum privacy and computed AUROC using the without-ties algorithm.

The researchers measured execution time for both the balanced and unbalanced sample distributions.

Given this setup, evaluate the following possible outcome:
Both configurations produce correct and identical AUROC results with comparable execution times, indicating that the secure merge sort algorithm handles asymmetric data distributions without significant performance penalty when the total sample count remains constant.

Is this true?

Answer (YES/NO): NO